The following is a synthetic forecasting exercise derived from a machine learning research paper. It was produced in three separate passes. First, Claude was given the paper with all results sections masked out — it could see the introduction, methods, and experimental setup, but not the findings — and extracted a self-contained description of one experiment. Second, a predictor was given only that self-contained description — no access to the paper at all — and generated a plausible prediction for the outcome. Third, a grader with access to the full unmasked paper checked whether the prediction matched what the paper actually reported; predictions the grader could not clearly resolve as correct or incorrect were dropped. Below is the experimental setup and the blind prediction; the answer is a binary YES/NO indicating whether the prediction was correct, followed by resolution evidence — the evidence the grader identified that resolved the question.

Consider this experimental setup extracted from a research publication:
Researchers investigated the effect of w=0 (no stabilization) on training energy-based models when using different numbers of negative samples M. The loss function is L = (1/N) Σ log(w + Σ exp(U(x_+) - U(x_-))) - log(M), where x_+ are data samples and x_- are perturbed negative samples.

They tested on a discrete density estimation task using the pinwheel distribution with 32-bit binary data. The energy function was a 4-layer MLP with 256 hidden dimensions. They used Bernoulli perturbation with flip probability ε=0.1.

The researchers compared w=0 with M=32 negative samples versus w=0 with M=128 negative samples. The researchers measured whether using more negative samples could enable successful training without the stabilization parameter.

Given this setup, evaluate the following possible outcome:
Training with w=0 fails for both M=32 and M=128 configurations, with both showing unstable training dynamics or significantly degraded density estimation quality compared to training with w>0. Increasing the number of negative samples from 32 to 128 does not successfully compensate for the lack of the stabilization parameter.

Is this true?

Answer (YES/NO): NO